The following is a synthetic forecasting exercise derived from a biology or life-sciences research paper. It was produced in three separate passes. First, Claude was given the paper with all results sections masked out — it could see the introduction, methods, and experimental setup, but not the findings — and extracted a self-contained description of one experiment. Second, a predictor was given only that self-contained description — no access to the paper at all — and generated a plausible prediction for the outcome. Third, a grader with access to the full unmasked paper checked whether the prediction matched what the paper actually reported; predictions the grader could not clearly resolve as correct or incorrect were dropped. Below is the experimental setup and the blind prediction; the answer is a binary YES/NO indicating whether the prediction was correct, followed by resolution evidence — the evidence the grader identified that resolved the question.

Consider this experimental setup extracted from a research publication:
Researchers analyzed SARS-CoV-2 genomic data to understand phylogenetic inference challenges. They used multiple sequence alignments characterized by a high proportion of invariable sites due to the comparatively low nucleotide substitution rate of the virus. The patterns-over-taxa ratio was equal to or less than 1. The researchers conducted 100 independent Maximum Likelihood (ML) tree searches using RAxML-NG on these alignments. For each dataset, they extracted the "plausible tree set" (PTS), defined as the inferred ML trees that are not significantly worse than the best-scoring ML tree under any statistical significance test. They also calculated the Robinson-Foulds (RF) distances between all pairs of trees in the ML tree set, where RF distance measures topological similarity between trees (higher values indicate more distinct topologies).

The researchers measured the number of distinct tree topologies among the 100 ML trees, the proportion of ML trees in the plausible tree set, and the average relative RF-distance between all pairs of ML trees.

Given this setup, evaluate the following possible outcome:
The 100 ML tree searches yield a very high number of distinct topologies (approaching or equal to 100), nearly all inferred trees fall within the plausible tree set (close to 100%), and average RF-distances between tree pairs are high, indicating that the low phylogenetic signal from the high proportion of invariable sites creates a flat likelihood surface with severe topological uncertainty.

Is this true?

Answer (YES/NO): NO